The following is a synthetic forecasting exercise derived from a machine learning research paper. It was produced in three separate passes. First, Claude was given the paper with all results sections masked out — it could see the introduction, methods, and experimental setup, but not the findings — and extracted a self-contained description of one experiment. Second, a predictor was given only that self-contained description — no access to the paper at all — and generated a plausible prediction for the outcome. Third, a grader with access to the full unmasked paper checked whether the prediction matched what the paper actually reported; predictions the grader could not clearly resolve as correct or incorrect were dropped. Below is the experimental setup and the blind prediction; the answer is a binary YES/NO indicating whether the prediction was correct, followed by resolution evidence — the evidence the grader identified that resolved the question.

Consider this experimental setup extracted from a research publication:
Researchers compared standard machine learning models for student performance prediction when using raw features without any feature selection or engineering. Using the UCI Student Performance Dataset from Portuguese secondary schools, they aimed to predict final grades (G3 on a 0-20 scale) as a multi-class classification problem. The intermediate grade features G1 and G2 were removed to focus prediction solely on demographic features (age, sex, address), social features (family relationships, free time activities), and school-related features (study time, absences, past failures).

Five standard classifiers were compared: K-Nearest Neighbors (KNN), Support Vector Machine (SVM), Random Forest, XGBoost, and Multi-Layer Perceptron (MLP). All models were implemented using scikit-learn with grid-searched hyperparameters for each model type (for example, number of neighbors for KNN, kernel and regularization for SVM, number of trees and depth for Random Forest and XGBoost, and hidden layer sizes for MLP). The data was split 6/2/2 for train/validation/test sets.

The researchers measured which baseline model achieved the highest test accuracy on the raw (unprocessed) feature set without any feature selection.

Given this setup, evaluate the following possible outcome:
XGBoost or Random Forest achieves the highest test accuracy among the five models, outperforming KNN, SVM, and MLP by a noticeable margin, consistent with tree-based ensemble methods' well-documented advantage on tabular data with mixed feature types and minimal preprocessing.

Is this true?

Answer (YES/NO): YES